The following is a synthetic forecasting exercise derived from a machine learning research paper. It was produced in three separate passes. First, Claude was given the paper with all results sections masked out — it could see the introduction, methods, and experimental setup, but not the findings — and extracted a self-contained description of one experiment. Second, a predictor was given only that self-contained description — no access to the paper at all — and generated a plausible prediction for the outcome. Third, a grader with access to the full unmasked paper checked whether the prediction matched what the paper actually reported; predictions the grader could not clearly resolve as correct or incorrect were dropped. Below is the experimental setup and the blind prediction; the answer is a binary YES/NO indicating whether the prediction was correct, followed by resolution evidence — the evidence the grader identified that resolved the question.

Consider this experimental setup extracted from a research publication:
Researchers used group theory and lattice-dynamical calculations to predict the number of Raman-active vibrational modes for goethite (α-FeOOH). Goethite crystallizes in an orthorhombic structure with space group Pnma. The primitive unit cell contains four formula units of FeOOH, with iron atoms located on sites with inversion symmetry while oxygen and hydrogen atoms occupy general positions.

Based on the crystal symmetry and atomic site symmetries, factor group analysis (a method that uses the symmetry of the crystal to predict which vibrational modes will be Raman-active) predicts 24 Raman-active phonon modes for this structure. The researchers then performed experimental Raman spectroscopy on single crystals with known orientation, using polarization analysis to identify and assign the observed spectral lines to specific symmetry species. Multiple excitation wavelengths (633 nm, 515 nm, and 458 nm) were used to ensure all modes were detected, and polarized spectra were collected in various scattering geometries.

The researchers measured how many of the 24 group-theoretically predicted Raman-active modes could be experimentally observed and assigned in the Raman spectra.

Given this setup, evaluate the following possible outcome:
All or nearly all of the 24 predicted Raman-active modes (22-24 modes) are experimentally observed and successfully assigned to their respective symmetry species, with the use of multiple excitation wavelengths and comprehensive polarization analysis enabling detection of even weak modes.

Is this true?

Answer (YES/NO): YES